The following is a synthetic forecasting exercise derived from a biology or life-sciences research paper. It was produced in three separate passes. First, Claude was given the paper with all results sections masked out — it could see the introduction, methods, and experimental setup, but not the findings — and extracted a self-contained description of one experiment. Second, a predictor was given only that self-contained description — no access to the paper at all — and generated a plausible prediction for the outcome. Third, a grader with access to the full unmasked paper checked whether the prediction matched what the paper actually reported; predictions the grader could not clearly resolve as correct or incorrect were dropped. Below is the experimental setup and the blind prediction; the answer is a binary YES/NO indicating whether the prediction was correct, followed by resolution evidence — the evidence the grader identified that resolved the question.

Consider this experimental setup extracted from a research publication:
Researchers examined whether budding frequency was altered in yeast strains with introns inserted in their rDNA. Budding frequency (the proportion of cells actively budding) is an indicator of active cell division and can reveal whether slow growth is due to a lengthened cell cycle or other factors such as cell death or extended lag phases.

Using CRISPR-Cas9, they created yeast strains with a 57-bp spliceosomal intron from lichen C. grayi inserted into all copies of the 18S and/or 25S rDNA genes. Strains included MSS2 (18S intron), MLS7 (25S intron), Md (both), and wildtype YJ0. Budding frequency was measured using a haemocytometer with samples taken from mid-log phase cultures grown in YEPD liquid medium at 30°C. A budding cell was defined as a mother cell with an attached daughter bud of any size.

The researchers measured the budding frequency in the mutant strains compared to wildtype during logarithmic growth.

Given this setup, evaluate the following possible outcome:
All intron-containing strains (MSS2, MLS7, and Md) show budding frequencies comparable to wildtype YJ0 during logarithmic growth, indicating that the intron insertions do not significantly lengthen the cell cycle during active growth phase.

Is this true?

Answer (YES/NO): NO